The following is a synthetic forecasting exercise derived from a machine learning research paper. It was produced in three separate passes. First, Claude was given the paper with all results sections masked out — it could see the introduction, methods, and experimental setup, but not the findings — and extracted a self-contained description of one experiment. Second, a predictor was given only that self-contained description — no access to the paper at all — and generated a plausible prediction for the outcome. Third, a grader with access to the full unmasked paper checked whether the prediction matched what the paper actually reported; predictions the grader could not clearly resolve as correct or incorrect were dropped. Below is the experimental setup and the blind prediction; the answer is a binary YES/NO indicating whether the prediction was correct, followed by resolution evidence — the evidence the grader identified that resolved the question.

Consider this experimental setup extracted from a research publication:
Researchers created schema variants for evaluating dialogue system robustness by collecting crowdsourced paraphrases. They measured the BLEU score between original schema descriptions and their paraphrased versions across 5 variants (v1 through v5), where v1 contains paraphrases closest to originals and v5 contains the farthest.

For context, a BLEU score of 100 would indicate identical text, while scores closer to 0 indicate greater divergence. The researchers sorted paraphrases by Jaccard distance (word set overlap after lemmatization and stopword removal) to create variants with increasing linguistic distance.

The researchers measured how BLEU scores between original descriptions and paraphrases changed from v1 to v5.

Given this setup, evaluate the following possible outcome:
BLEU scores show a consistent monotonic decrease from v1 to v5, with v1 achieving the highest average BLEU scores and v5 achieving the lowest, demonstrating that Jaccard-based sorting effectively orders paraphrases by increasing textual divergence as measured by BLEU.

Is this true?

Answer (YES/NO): YES